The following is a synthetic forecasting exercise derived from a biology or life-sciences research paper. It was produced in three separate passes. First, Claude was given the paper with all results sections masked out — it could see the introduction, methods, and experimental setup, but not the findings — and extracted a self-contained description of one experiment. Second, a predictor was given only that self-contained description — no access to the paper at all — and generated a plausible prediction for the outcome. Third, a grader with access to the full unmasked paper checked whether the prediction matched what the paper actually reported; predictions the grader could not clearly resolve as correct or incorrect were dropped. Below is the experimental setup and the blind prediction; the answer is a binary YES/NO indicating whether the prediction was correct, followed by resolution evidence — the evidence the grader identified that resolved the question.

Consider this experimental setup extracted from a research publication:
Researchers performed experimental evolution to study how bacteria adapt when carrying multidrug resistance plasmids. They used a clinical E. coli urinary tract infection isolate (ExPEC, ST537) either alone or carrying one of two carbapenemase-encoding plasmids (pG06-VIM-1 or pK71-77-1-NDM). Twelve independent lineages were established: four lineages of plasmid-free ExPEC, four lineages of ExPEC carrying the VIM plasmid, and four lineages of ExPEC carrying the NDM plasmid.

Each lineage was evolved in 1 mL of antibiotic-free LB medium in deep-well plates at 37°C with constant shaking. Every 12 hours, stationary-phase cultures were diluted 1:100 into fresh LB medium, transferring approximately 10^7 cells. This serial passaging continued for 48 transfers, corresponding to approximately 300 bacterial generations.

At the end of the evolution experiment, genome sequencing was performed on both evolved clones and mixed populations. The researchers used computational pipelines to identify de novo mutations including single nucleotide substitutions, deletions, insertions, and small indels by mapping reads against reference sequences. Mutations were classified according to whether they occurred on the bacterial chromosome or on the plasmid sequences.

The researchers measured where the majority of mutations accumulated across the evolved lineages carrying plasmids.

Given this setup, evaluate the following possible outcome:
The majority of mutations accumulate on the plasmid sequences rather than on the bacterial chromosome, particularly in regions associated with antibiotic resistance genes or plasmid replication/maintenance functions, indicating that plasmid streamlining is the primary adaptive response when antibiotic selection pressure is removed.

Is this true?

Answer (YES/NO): NO